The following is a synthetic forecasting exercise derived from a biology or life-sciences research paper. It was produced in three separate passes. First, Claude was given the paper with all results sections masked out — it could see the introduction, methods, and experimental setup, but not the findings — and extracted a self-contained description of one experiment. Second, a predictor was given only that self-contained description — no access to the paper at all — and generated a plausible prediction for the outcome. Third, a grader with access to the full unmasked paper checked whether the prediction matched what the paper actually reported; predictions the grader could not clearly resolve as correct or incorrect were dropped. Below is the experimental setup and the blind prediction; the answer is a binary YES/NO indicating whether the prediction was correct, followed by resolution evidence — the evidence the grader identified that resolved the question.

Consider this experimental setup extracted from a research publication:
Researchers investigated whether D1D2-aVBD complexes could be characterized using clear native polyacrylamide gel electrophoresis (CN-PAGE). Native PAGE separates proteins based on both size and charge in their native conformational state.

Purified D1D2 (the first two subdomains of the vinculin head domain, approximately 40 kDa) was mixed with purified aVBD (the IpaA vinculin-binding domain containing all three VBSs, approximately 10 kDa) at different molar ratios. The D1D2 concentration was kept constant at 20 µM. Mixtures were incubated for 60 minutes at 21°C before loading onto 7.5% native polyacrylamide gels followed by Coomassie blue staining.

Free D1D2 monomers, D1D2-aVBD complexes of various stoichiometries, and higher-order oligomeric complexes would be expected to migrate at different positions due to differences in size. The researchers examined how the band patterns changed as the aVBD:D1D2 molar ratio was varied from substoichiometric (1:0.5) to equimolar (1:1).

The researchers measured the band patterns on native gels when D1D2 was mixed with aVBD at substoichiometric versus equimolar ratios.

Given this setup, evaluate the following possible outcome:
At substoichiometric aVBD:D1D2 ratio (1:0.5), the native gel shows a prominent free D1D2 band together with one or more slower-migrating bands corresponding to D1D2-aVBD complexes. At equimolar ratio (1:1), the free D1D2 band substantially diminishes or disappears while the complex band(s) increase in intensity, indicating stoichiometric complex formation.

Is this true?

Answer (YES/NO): YES